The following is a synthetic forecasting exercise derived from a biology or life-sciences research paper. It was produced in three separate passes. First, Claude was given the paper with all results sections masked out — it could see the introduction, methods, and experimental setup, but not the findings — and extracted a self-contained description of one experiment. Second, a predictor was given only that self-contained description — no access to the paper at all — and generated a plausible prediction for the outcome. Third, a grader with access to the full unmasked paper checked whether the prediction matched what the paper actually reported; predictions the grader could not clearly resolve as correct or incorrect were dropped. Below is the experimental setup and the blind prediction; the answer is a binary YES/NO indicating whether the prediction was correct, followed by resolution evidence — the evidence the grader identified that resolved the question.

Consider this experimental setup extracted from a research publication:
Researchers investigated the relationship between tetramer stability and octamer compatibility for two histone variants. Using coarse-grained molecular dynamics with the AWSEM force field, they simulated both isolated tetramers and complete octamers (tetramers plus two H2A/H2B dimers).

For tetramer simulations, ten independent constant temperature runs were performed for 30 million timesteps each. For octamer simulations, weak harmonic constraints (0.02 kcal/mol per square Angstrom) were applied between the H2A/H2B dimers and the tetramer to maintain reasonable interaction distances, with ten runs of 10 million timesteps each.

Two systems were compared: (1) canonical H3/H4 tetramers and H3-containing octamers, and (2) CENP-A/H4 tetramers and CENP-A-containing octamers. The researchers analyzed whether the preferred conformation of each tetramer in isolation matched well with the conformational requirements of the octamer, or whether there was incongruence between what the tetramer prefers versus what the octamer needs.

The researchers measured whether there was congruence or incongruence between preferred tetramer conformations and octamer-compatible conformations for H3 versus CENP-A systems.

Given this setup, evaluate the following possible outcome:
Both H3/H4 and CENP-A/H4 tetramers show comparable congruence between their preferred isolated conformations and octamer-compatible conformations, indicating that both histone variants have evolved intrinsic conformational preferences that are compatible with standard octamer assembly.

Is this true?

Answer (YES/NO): NO